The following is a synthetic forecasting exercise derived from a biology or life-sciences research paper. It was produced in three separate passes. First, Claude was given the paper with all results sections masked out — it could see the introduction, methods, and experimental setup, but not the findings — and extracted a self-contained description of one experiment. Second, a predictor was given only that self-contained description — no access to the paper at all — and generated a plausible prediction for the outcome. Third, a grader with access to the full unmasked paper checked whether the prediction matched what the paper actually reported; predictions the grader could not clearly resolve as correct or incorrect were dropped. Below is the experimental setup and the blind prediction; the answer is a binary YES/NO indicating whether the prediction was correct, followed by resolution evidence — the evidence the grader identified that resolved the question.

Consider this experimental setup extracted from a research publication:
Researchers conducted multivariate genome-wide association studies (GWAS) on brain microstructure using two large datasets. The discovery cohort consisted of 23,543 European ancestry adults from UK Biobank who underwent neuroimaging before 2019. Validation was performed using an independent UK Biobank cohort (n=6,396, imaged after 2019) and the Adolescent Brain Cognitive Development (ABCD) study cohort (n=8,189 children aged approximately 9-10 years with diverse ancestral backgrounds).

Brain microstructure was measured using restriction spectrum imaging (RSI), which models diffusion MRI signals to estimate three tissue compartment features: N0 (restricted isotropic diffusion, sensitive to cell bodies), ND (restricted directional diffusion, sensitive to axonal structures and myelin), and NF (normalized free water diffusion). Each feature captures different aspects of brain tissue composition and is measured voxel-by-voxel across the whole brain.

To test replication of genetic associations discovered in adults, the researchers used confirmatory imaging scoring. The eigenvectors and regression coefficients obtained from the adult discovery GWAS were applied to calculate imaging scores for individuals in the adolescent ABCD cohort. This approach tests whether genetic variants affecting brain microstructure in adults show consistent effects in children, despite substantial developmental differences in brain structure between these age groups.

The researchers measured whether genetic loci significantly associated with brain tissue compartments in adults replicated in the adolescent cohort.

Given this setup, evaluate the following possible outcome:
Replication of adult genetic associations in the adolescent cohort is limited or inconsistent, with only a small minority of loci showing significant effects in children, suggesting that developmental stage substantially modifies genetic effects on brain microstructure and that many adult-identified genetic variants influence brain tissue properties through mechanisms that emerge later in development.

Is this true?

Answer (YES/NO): NO